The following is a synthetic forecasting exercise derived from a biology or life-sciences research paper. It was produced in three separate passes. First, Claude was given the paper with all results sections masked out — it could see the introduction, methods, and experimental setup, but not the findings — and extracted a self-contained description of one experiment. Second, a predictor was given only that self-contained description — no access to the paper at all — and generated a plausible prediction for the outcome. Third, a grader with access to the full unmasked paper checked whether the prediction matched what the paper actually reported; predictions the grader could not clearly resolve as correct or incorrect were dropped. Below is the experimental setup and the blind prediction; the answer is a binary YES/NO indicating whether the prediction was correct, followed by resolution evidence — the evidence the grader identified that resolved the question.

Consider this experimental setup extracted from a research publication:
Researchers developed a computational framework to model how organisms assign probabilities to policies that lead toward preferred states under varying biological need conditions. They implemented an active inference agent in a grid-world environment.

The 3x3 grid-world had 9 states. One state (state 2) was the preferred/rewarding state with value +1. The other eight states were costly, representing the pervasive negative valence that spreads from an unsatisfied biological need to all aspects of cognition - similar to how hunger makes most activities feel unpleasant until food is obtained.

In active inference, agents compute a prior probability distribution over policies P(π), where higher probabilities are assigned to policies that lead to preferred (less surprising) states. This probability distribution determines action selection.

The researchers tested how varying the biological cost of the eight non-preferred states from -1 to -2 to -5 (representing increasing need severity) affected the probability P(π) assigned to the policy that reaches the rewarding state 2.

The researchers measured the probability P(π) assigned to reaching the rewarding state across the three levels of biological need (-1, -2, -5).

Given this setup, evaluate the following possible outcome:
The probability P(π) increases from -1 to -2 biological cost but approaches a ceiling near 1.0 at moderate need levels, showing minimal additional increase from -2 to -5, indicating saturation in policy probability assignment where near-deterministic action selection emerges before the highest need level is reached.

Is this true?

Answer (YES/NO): NO